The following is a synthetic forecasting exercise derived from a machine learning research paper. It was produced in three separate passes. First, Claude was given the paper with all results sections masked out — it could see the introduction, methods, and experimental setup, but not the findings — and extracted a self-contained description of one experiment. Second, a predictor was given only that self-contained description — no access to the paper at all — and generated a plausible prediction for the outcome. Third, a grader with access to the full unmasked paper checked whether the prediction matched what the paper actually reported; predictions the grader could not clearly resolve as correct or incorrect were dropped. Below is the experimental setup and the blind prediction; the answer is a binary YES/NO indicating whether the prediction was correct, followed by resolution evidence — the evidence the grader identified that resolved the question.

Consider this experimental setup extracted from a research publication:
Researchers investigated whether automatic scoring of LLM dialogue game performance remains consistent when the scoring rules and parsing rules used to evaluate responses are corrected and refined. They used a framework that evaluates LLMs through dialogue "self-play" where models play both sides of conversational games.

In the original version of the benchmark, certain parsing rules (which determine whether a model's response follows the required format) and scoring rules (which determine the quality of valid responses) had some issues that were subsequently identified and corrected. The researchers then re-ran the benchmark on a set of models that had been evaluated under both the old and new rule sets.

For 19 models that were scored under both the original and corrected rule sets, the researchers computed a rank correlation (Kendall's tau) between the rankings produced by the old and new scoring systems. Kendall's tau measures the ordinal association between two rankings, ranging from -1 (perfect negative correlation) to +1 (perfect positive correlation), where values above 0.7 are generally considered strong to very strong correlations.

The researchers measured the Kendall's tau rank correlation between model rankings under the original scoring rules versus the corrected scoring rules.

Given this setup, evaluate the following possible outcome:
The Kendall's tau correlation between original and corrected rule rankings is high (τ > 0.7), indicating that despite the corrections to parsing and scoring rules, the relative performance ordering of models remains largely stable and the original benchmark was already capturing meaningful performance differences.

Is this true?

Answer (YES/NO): YES